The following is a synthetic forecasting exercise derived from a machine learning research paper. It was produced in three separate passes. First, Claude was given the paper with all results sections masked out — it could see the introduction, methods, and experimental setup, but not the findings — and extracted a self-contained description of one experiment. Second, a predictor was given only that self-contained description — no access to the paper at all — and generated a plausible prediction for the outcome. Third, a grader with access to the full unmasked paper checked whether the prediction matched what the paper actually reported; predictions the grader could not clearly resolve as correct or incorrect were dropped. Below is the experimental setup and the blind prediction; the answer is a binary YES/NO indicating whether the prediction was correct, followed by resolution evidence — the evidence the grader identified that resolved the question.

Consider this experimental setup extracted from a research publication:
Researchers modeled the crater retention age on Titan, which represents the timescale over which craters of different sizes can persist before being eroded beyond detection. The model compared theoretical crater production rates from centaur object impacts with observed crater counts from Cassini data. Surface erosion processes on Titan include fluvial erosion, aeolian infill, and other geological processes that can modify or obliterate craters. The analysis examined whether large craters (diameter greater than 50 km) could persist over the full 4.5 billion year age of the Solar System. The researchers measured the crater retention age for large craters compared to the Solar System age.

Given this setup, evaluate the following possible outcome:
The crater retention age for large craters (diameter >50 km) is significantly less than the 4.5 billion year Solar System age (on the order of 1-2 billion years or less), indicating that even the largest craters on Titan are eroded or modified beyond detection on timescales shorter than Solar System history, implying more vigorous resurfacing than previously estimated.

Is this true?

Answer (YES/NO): NO